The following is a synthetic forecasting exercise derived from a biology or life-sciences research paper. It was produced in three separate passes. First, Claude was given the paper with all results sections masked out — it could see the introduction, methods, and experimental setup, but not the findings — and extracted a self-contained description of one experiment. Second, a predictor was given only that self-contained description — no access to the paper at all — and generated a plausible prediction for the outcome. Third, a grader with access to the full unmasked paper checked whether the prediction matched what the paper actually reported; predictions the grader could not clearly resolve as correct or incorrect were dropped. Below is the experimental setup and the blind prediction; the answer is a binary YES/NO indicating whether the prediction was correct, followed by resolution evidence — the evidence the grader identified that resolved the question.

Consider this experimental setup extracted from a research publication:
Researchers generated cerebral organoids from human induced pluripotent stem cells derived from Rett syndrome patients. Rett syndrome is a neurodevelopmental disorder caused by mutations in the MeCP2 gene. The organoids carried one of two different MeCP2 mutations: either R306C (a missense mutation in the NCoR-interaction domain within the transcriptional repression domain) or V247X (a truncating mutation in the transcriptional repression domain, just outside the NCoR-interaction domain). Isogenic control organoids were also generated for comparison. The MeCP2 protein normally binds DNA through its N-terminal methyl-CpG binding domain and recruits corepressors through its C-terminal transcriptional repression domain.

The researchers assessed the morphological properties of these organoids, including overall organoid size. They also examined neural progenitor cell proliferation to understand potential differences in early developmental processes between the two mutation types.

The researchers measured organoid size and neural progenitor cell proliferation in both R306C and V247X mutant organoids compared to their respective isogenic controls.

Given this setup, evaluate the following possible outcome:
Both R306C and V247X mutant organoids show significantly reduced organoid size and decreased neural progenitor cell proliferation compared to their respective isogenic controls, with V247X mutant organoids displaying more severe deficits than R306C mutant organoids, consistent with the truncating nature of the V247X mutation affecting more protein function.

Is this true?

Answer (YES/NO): NO